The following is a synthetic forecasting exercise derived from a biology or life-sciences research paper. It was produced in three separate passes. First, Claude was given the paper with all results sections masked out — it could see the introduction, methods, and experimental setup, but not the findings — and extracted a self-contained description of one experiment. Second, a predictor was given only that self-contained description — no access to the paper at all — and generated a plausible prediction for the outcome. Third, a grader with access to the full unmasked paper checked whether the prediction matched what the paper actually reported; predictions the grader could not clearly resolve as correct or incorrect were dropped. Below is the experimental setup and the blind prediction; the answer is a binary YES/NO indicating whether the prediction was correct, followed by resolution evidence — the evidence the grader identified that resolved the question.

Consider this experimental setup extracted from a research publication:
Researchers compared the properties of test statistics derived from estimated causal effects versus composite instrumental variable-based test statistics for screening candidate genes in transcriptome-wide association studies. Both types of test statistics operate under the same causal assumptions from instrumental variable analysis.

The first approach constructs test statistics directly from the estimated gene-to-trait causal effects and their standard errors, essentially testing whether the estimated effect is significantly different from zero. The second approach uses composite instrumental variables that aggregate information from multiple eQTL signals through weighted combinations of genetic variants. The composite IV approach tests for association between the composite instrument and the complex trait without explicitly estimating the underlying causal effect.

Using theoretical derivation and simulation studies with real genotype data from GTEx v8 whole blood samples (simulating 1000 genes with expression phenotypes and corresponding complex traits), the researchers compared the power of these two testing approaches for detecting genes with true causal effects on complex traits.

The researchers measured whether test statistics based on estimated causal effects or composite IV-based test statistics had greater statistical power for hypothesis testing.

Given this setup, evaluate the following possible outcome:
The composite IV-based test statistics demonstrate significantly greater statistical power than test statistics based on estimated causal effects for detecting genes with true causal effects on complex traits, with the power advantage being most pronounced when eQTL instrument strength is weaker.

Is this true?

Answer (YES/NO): NO